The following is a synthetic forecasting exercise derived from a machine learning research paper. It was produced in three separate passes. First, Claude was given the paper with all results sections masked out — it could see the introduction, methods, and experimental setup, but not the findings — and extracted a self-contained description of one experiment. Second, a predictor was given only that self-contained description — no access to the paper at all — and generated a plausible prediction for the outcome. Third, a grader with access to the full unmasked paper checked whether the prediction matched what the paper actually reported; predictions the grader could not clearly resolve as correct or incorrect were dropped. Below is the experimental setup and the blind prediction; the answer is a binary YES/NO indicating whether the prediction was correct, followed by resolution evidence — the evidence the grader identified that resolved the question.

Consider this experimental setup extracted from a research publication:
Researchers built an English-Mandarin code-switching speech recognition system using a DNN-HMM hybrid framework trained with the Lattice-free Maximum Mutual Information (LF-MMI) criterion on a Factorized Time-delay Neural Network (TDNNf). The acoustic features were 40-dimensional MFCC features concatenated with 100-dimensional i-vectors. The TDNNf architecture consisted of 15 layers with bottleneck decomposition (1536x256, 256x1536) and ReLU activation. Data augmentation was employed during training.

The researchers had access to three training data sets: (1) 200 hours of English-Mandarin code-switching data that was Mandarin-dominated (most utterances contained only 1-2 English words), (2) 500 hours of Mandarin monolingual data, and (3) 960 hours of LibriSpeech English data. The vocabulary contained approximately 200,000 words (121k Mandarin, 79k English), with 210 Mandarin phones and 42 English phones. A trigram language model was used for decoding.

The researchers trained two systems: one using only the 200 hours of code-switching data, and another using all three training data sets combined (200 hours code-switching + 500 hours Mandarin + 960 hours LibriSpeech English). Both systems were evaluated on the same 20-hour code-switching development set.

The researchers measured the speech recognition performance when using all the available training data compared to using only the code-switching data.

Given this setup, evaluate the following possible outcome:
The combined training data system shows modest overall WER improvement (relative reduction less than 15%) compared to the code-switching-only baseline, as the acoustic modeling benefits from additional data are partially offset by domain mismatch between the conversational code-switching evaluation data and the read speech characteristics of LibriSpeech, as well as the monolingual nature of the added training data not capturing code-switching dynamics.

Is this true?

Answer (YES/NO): NO